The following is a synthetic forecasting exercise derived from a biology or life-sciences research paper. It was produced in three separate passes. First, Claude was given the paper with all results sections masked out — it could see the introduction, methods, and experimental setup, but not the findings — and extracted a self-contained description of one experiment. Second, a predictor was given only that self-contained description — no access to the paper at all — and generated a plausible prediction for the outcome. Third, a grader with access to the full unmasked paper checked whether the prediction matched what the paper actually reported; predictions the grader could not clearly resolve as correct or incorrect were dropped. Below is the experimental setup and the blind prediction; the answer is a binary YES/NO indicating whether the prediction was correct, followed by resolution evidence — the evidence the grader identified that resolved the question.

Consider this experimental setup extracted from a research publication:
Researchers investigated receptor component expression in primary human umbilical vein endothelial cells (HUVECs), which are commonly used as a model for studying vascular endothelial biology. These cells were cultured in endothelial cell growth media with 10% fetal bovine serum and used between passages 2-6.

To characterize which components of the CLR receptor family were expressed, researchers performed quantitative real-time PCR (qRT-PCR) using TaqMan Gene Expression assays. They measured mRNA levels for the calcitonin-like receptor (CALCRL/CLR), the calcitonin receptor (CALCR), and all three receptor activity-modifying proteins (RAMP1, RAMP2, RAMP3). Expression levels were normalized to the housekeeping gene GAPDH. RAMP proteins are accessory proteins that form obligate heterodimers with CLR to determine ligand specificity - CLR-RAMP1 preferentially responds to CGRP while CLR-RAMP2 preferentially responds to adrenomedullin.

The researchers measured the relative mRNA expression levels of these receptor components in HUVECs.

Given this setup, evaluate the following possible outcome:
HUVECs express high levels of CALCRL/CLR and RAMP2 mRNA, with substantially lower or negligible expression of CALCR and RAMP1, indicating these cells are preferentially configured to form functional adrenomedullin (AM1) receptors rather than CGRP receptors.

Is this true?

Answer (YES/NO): YES